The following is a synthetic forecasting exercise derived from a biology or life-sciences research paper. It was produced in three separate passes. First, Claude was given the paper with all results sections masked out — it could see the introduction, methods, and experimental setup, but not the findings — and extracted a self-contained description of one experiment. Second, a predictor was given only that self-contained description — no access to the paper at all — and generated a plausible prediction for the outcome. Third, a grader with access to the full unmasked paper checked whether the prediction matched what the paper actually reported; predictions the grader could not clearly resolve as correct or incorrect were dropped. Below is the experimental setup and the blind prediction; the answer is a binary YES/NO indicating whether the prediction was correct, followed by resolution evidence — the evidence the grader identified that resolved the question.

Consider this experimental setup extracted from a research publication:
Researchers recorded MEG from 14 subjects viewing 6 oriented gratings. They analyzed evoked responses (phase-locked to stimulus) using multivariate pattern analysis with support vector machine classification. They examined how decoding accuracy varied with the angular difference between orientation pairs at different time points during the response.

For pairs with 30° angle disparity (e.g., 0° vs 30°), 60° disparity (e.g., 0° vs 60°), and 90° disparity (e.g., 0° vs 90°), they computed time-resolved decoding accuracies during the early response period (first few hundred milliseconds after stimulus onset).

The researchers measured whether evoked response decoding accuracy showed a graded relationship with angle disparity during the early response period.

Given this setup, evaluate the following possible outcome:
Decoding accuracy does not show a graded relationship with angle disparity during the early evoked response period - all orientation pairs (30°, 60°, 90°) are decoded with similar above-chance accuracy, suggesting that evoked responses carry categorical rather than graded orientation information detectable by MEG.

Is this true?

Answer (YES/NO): NO